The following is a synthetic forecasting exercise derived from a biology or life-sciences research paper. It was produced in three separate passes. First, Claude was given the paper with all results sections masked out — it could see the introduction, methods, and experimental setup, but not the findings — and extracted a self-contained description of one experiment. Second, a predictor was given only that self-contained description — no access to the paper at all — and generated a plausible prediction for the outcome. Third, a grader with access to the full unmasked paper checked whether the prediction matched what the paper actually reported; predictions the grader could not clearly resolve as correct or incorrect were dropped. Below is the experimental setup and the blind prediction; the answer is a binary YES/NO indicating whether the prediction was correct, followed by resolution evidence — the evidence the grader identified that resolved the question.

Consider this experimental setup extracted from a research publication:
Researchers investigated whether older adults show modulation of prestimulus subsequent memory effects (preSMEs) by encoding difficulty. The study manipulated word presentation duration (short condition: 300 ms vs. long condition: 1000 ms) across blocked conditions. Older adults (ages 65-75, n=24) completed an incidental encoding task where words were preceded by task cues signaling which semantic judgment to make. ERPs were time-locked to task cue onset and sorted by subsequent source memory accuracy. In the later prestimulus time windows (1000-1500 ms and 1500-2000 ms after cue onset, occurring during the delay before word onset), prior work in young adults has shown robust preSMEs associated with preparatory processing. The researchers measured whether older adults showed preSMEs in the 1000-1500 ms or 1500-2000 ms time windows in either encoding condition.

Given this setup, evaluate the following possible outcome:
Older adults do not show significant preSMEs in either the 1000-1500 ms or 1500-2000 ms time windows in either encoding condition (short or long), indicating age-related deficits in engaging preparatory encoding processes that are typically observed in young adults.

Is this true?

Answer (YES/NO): YES